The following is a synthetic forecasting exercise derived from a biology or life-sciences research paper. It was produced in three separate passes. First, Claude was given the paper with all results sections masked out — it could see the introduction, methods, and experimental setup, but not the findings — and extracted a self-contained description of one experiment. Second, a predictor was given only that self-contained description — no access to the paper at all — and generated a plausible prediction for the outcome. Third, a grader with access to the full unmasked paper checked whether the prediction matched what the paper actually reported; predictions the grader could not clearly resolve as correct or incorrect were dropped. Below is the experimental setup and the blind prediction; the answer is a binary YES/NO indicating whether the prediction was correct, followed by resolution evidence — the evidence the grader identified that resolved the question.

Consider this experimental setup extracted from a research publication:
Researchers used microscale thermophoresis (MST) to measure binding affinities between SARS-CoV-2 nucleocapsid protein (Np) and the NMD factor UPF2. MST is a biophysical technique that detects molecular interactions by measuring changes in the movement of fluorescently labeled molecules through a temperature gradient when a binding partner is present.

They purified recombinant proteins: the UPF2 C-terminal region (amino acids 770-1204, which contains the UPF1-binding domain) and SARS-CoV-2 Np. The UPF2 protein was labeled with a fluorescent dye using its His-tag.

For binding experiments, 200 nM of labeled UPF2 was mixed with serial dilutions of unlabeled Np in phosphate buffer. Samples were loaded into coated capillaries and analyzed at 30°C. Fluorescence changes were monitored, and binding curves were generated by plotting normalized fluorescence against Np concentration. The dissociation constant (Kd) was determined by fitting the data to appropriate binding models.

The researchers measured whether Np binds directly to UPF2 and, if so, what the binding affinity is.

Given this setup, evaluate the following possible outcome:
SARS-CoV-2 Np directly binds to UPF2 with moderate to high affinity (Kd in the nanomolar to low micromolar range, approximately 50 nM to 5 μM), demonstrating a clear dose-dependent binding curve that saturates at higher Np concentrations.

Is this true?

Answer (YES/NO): NO